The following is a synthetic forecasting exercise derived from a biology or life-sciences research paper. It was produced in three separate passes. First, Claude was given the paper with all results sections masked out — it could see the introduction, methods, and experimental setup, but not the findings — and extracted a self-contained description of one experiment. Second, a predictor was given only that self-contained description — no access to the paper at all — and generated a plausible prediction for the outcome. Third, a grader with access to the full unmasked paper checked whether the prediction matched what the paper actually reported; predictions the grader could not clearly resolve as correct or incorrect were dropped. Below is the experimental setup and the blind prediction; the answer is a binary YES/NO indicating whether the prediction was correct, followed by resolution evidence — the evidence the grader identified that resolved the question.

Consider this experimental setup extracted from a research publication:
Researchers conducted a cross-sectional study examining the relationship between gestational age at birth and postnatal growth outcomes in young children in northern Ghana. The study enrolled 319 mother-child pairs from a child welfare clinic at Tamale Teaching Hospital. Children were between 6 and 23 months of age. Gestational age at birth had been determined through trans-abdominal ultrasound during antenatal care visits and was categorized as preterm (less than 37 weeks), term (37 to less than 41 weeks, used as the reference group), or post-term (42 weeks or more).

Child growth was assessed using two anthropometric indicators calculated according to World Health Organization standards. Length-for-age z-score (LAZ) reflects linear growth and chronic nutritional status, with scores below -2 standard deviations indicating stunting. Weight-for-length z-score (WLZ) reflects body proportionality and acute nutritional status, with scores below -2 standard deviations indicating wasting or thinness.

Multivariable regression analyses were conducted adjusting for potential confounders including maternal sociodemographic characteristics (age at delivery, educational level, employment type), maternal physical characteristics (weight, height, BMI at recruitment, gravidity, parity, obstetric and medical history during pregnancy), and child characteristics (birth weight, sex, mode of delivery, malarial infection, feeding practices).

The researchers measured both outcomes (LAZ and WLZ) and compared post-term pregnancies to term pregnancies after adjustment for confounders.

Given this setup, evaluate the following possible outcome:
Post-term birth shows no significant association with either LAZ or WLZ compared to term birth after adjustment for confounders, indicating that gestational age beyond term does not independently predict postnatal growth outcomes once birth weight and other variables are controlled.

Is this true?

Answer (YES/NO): NO